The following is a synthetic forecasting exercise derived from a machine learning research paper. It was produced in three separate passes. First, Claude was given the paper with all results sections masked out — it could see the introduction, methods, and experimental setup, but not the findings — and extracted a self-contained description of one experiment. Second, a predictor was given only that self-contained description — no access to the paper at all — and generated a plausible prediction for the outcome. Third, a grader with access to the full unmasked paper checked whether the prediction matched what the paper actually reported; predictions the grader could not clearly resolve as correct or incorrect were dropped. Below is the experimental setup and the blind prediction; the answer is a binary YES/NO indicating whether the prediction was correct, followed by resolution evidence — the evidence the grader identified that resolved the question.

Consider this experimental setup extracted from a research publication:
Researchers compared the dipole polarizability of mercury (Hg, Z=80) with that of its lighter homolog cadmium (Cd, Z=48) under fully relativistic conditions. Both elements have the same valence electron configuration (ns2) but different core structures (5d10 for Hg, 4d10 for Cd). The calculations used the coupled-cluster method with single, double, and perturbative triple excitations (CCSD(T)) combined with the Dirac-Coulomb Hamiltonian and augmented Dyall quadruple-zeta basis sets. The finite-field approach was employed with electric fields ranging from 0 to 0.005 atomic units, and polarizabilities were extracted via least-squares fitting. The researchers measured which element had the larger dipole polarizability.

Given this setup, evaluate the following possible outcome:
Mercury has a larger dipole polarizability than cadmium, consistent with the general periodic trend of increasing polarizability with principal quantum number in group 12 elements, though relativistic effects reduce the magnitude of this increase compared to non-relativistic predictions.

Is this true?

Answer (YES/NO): NO